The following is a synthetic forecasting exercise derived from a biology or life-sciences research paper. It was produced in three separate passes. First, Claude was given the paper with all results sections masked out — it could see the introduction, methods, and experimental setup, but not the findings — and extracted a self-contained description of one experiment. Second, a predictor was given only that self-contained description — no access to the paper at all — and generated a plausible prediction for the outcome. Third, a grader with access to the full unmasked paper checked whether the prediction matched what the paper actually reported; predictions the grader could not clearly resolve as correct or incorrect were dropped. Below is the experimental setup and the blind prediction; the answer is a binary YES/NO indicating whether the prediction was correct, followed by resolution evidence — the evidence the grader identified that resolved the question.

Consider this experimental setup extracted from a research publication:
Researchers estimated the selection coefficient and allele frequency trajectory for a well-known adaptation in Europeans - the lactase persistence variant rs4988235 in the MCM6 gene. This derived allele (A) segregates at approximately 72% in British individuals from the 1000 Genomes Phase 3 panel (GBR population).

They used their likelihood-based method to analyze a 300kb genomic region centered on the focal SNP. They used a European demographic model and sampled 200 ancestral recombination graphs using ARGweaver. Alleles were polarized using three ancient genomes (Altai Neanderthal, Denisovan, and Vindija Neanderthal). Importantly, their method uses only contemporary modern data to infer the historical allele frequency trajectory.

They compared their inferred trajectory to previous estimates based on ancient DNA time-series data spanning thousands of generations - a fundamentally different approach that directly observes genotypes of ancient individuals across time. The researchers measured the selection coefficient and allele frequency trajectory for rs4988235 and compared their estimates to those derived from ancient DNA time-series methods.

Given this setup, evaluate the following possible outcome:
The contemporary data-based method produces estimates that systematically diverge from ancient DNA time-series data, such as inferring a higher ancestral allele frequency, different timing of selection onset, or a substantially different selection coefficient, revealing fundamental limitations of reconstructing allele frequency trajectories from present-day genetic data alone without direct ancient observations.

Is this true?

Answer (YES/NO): NO